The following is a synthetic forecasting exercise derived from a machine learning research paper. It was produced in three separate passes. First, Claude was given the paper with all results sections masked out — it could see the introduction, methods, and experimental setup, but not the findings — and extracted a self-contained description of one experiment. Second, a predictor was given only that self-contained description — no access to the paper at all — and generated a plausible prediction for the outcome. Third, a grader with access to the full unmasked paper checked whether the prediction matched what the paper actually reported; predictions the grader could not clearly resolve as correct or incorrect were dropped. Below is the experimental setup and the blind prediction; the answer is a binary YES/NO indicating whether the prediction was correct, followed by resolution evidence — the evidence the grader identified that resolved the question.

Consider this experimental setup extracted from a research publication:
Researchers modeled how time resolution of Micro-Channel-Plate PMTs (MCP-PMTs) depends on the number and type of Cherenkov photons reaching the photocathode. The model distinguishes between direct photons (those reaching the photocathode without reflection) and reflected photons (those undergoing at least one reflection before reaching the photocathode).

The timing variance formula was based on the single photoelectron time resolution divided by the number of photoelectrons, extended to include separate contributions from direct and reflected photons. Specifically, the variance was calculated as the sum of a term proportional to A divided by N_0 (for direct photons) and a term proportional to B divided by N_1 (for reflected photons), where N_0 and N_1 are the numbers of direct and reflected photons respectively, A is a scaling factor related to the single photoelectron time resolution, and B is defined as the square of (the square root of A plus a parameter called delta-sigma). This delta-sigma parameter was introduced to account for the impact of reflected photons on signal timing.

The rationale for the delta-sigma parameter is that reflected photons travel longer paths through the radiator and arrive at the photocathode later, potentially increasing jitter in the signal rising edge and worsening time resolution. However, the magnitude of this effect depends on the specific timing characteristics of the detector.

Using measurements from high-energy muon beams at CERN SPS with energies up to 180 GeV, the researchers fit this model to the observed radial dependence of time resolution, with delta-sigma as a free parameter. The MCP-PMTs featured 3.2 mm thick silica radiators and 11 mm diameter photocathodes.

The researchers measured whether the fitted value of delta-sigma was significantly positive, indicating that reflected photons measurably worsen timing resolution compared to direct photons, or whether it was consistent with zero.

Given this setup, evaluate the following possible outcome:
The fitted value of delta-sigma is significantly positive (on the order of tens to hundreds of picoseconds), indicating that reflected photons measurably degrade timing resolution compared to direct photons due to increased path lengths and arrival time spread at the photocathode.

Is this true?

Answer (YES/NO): NO